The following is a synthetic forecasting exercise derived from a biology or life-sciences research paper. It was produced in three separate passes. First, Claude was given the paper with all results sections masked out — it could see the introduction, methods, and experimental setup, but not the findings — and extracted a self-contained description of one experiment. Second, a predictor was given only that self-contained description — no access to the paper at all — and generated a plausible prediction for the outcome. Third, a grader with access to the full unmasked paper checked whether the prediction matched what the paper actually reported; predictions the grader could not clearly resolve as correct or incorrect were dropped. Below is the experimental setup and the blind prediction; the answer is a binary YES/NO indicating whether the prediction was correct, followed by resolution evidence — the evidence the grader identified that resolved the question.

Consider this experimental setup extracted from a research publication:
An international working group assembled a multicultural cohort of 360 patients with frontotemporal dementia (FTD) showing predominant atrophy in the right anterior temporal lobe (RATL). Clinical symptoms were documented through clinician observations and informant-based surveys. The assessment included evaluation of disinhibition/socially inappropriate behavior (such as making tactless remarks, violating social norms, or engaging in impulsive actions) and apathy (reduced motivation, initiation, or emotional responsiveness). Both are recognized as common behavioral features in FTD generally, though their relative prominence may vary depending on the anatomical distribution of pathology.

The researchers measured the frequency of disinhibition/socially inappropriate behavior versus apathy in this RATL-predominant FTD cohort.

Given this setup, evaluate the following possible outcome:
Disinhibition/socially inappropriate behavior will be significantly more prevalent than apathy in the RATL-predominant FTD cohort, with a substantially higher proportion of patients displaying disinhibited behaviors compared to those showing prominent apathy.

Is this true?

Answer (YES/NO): NO